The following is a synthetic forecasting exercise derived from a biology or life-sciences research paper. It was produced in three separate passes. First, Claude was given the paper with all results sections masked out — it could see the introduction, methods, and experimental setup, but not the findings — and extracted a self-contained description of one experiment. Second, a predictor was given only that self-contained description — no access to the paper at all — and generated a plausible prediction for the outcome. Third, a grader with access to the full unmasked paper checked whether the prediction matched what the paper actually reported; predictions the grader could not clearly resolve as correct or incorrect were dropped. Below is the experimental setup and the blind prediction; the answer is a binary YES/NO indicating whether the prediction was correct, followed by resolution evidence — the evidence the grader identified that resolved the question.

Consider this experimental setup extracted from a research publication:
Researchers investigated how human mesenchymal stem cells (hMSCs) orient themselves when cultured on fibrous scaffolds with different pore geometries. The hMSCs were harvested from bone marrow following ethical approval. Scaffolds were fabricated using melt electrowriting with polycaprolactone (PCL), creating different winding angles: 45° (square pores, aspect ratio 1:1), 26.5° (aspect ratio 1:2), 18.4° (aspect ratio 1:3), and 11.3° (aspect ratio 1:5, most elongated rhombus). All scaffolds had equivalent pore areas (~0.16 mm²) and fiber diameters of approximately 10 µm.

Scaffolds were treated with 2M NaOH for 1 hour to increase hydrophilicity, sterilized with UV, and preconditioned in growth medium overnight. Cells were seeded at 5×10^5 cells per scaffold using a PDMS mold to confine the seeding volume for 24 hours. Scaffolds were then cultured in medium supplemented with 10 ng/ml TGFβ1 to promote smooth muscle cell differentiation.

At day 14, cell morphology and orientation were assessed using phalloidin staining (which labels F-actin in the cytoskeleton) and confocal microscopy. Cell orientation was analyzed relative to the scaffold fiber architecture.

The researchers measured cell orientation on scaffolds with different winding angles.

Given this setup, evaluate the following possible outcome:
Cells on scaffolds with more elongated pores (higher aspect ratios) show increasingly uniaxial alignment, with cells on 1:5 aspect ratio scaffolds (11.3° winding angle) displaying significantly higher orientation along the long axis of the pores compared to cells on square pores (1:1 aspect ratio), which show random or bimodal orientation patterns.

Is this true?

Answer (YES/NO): YES